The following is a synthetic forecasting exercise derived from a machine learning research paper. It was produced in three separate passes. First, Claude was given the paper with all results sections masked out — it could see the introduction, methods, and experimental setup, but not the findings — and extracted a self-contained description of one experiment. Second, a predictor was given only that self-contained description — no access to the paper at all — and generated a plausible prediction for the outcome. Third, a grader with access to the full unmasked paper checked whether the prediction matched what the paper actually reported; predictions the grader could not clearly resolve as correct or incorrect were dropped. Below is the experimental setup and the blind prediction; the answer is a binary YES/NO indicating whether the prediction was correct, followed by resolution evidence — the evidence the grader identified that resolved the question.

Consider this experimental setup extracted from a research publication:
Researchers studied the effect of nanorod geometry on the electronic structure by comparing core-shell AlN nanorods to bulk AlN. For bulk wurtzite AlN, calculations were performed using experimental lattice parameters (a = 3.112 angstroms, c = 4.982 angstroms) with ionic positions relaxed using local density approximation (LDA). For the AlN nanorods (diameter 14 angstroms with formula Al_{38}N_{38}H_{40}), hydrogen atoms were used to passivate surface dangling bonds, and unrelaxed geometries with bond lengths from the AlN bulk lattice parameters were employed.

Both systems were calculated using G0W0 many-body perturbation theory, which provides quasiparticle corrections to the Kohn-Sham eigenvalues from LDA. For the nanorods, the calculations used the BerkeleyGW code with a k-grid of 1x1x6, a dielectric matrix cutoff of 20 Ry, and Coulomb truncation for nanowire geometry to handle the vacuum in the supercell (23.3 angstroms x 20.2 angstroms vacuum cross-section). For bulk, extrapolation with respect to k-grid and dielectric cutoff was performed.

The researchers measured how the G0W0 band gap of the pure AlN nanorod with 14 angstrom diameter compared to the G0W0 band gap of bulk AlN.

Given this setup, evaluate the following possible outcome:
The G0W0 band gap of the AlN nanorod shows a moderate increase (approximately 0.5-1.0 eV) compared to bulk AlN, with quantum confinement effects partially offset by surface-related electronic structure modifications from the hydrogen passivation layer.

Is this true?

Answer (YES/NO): NO